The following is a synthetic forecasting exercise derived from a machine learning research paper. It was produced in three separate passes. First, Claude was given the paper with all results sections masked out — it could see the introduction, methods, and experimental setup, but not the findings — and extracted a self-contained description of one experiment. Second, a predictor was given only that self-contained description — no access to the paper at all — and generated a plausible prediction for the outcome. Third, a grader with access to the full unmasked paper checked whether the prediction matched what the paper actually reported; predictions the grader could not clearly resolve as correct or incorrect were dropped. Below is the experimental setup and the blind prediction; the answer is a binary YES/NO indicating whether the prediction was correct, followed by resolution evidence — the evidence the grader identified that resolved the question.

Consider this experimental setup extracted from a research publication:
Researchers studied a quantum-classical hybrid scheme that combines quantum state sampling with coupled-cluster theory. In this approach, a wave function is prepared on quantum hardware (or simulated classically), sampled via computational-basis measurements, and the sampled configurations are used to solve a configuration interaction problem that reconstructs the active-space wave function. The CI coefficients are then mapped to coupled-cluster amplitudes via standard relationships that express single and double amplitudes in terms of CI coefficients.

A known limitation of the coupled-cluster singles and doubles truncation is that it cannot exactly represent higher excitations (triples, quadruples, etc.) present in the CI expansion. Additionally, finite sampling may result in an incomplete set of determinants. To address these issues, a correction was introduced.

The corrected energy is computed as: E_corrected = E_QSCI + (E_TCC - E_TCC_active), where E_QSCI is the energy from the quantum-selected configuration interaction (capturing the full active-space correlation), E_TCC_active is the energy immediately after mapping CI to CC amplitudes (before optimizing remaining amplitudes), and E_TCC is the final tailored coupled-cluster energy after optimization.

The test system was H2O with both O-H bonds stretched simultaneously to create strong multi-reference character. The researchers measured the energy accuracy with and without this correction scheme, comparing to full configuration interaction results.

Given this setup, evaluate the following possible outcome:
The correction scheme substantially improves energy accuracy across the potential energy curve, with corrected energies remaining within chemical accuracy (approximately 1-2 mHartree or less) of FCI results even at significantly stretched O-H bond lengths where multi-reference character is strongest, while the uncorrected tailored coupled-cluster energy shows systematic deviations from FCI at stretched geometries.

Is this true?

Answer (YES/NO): NO